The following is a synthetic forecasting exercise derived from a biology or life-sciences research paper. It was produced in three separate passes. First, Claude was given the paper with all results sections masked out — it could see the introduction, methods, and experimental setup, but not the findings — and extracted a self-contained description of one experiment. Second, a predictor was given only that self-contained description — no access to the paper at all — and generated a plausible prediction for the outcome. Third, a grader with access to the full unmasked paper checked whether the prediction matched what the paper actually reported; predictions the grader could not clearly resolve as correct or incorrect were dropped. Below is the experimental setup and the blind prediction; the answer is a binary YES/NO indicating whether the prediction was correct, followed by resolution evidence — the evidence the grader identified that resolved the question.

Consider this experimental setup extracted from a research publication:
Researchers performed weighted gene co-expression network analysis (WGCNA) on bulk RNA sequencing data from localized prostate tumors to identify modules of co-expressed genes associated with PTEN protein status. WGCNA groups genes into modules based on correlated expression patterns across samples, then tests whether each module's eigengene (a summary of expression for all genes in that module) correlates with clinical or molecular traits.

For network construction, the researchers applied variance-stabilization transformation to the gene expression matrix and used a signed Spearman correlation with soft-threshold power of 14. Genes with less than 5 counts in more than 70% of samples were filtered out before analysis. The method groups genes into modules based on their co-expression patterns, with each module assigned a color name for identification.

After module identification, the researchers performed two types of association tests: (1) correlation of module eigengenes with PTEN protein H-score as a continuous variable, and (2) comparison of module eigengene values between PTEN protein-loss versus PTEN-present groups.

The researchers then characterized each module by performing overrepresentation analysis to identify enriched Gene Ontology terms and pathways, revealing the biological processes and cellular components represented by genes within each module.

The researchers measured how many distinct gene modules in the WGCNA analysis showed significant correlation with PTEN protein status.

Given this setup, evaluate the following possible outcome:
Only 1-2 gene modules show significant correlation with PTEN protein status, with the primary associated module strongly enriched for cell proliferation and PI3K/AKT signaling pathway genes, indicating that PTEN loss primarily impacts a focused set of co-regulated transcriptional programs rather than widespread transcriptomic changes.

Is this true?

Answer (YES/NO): NO